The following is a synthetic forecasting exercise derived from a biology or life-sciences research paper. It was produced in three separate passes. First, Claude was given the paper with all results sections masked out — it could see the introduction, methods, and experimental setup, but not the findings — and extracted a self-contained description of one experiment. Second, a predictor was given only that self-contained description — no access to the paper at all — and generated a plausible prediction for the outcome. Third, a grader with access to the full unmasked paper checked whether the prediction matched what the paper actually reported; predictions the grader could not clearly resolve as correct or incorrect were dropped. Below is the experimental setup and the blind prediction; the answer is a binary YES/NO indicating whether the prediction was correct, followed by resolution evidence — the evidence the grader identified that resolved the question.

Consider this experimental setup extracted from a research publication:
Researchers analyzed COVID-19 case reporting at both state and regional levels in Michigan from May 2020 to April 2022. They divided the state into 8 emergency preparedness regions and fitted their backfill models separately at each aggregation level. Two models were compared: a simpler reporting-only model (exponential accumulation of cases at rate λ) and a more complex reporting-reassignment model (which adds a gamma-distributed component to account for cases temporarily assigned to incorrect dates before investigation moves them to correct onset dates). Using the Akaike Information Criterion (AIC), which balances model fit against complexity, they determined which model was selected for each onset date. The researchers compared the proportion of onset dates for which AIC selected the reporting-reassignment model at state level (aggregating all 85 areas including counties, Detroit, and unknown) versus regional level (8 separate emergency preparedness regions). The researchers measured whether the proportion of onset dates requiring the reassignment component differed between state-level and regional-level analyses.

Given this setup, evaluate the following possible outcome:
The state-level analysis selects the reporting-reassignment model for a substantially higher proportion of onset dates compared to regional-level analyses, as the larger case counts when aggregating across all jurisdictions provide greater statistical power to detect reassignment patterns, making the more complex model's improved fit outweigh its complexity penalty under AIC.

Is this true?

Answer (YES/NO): NO